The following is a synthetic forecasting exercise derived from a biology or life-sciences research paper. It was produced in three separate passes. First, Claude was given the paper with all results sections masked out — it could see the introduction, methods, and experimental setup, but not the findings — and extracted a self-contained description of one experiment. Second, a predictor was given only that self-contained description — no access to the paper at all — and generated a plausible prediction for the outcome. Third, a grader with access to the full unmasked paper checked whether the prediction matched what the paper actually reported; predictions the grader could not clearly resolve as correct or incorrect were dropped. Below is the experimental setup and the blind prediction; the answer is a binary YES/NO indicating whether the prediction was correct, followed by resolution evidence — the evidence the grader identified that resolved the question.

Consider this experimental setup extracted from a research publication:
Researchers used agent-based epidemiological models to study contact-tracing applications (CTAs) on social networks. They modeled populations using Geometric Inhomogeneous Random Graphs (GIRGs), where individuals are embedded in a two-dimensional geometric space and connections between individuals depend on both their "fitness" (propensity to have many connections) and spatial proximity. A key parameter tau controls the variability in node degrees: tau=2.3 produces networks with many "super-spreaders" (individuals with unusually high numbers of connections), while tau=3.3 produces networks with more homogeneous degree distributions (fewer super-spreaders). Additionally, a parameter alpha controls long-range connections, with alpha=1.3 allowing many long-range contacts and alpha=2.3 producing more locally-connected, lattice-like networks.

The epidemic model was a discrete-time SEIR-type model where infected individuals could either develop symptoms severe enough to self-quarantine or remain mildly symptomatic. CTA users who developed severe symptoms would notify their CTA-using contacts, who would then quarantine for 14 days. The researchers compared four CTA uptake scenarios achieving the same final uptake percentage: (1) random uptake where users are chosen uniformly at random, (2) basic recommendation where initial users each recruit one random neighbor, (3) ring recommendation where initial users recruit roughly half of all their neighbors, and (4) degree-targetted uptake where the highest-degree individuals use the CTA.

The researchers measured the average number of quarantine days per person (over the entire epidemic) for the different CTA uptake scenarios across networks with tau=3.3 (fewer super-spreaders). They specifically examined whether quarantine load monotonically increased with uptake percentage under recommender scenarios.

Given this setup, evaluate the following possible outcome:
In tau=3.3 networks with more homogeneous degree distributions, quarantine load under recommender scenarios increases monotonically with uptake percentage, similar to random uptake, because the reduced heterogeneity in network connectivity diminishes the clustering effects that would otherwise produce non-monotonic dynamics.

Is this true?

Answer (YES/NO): NO